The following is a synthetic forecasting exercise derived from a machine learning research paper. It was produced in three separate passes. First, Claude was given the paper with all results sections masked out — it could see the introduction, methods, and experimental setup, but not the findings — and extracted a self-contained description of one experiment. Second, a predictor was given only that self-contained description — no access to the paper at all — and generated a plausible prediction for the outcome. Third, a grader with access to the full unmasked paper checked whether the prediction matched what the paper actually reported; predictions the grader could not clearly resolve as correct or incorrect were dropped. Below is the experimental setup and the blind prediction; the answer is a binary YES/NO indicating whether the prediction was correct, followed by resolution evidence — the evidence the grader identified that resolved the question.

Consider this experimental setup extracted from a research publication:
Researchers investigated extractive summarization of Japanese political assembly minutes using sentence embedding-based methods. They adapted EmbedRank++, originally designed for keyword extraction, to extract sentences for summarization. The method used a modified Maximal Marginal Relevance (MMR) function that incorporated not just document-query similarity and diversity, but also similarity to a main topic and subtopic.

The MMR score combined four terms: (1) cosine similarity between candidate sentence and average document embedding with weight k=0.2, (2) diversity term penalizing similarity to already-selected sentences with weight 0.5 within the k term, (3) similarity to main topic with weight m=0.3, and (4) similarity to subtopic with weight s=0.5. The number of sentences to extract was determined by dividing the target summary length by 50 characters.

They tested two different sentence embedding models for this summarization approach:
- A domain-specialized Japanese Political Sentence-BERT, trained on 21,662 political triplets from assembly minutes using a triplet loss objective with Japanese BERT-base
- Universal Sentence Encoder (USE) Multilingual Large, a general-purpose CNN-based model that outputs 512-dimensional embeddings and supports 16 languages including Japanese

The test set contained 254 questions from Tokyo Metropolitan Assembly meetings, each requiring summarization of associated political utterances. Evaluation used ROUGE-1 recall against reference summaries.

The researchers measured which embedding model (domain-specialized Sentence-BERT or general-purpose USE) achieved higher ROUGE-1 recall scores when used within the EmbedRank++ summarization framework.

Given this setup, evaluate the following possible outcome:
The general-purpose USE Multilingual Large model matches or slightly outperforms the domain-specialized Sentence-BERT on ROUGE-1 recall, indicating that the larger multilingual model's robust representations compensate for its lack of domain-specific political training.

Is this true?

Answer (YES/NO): YES